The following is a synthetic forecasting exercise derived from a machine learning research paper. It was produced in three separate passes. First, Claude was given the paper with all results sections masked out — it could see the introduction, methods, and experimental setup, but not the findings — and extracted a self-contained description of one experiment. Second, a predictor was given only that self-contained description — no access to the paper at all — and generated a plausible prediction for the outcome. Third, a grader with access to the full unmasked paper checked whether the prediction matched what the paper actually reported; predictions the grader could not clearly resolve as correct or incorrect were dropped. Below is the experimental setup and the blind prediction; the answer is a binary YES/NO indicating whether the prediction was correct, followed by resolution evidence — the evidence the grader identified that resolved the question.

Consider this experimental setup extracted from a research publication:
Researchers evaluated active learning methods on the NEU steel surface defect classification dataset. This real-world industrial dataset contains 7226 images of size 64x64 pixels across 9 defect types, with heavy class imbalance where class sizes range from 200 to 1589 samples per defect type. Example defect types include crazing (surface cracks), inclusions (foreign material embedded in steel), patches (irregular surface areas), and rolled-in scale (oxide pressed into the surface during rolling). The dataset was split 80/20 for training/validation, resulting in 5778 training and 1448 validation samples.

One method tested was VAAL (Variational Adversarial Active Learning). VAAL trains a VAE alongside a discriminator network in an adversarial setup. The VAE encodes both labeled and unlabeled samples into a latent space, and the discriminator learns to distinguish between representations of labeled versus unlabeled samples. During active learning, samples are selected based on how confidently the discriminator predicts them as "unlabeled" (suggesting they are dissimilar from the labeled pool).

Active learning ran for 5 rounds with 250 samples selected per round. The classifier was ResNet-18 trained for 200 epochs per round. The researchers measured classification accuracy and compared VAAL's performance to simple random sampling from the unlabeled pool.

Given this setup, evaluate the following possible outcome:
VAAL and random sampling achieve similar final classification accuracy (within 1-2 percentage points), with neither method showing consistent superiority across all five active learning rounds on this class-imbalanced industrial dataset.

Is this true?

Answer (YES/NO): NO